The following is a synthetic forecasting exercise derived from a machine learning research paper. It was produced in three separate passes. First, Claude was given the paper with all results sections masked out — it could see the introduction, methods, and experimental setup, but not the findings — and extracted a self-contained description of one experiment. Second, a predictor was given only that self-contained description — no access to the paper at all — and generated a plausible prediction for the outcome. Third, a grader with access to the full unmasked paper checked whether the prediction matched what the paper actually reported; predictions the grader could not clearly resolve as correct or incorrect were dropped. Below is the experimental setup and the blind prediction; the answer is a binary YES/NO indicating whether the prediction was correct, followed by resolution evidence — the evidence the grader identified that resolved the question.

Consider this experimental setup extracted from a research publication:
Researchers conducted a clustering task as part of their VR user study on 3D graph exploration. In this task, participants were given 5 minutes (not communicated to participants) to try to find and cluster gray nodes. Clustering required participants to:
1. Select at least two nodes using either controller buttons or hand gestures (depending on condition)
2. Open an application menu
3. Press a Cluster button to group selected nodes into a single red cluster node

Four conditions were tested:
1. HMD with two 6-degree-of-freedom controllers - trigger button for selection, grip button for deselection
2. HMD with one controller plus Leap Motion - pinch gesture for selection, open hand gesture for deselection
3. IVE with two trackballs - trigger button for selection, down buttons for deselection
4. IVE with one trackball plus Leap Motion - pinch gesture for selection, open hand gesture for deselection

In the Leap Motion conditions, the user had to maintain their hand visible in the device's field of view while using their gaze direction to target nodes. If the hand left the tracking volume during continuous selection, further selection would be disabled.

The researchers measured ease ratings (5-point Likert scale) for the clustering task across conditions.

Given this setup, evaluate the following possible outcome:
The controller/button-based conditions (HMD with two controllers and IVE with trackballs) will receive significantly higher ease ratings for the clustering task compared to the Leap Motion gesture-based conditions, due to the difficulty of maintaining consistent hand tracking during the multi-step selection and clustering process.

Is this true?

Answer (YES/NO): NO